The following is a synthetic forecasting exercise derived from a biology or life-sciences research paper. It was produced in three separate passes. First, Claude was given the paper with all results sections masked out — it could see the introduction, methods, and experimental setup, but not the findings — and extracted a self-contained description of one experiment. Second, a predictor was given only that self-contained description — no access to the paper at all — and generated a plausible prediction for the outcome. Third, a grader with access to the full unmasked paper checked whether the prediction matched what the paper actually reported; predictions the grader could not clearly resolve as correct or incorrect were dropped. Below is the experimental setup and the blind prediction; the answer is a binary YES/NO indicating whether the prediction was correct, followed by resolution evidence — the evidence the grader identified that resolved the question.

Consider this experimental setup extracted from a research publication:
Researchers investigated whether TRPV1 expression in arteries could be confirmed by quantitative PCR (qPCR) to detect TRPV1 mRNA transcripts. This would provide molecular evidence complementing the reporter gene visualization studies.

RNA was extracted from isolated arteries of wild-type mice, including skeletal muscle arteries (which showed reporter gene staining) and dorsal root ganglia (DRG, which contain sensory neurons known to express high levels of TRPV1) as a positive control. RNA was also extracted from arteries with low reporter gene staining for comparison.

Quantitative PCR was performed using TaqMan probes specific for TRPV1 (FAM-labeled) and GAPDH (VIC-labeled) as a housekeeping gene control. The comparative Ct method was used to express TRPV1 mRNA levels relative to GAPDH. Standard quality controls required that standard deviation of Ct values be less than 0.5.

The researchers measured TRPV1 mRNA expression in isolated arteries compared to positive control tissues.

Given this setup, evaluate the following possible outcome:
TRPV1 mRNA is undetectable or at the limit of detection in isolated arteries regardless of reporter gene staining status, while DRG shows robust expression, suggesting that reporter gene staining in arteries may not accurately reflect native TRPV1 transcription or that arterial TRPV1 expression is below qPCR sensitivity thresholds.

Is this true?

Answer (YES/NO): NO